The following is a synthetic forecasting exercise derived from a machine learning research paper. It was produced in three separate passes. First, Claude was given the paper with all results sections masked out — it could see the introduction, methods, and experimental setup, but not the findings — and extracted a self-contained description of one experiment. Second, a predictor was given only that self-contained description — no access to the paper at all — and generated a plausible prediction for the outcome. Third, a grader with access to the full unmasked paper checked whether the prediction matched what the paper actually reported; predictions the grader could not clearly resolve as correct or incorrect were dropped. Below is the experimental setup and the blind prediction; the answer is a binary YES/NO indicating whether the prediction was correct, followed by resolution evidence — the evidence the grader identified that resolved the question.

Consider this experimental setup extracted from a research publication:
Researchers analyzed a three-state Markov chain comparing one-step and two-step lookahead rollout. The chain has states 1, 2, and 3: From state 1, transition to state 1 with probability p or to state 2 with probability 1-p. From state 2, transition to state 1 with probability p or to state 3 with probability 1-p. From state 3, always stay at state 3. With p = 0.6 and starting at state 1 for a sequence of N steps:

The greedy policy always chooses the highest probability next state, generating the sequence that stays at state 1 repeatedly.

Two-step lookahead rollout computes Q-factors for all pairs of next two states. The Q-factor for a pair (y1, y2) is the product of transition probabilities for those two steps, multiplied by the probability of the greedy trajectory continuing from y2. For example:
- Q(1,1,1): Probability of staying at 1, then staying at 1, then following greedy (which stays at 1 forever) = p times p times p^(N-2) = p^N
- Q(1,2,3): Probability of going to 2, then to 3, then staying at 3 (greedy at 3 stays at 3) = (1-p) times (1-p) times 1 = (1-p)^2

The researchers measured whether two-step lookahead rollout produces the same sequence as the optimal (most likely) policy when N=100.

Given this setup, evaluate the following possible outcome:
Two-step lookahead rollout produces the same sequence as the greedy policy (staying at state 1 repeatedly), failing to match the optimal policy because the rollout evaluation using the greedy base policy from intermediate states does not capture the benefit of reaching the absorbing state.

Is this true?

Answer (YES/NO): NO